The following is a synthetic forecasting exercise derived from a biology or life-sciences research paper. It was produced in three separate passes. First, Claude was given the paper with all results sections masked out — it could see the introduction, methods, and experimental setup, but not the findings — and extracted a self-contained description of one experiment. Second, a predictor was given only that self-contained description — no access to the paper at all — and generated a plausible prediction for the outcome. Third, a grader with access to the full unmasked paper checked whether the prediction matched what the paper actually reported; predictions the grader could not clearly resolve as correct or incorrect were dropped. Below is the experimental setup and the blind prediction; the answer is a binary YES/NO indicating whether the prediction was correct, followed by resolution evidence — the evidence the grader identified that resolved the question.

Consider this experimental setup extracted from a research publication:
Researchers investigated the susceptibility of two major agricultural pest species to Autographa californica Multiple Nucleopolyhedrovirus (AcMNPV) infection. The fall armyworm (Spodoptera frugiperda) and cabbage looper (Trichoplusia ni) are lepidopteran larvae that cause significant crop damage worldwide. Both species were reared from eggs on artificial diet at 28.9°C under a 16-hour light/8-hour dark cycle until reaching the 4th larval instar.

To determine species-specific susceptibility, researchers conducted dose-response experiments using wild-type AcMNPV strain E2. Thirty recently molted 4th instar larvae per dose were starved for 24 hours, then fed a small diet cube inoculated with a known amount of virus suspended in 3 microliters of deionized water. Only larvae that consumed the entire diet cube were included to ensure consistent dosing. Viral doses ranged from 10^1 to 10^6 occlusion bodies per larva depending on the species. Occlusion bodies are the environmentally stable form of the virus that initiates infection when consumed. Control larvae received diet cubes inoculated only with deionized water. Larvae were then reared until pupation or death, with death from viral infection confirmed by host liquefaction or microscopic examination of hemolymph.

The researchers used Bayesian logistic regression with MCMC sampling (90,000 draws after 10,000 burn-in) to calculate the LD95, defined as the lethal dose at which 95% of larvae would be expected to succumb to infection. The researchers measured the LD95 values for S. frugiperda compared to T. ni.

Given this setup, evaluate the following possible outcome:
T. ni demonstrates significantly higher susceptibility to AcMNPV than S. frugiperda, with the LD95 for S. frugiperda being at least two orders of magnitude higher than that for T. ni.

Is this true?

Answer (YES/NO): NO